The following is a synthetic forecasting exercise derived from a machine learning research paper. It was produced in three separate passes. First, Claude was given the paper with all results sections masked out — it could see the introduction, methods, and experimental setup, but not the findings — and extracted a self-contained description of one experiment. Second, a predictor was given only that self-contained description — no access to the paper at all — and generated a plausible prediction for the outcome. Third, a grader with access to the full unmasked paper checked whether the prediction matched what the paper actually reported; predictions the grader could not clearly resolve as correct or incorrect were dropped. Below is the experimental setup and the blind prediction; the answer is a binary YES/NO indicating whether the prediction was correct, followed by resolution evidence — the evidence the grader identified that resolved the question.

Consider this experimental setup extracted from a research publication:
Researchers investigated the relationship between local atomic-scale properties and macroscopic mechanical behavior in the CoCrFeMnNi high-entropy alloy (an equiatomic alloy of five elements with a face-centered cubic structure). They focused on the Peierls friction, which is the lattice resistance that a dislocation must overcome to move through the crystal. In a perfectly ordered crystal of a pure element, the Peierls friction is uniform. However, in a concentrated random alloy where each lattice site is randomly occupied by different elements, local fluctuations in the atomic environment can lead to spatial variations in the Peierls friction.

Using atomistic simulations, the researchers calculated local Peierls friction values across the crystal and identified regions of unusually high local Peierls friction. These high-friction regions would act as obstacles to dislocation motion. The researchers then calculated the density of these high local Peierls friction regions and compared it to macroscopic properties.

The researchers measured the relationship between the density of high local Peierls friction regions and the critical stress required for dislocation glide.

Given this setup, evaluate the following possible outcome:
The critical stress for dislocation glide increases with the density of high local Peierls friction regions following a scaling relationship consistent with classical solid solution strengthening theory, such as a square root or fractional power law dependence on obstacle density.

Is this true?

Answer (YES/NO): NO